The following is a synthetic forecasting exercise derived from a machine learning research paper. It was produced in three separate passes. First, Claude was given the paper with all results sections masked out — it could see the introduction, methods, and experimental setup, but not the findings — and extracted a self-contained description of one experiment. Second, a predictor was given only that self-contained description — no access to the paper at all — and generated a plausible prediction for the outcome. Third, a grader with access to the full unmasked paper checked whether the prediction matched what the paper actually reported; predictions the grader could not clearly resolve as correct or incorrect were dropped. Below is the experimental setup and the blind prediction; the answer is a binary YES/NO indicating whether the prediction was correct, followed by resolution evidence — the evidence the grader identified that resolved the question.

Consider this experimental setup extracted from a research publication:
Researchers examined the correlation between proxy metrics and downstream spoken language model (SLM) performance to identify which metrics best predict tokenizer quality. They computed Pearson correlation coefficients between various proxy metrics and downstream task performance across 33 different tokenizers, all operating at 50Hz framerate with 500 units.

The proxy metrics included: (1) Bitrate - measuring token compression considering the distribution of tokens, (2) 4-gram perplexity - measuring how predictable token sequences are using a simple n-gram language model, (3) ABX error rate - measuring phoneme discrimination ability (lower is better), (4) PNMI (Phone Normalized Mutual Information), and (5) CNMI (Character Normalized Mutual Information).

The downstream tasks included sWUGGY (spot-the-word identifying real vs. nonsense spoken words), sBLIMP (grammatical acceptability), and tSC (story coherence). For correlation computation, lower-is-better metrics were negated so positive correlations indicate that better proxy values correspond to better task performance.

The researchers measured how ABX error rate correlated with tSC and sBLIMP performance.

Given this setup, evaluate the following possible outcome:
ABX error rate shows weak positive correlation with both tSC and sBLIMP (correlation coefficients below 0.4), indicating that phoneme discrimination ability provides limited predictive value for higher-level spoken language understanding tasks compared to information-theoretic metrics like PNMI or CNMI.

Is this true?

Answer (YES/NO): NO